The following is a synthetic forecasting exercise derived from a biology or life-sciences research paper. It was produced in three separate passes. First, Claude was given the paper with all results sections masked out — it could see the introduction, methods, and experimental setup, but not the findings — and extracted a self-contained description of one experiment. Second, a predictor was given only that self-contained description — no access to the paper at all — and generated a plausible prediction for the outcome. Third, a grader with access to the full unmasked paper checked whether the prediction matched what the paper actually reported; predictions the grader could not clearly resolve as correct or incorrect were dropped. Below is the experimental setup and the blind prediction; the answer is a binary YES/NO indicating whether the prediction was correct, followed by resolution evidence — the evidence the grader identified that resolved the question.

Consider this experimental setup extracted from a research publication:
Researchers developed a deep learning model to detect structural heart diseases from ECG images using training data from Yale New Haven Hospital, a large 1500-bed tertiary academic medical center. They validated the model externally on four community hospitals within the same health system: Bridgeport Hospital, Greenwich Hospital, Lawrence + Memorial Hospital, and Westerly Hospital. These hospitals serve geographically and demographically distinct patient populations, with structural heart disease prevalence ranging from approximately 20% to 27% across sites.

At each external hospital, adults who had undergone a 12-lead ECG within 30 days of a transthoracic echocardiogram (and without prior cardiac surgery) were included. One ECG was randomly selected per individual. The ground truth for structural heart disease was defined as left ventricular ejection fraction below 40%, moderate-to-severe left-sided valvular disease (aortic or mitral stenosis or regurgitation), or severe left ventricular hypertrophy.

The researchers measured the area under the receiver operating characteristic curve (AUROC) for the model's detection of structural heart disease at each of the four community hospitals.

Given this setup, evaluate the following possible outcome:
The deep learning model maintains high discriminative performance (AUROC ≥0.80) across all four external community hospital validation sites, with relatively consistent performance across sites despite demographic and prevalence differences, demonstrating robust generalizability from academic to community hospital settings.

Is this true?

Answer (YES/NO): YES